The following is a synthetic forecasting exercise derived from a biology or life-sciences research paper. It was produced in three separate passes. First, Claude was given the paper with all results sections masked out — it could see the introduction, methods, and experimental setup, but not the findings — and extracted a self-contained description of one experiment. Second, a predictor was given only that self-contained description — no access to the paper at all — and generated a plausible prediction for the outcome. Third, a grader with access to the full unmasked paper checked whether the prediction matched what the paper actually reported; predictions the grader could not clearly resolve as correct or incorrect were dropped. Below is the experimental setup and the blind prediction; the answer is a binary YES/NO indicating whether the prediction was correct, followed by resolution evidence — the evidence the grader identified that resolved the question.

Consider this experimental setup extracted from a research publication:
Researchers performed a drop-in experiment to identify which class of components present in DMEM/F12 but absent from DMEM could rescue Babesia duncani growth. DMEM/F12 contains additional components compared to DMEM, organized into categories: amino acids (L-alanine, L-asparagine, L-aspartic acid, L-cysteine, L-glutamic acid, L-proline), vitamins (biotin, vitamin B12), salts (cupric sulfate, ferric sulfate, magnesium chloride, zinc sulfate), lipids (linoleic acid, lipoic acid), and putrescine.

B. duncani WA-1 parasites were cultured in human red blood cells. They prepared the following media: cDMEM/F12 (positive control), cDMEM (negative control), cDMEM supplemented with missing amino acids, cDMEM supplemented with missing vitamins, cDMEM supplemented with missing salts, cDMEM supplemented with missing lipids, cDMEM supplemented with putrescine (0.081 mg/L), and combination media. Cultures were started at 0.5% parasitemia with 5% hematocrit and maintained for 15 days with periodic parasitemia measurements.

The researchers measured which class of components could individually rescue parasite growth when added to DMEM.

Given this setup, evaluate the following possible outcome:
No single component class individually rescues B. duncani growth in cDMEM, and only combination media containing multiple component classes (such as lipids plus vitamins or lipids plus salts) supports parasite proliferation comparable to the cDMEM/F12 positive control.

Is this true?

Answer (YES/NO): NO